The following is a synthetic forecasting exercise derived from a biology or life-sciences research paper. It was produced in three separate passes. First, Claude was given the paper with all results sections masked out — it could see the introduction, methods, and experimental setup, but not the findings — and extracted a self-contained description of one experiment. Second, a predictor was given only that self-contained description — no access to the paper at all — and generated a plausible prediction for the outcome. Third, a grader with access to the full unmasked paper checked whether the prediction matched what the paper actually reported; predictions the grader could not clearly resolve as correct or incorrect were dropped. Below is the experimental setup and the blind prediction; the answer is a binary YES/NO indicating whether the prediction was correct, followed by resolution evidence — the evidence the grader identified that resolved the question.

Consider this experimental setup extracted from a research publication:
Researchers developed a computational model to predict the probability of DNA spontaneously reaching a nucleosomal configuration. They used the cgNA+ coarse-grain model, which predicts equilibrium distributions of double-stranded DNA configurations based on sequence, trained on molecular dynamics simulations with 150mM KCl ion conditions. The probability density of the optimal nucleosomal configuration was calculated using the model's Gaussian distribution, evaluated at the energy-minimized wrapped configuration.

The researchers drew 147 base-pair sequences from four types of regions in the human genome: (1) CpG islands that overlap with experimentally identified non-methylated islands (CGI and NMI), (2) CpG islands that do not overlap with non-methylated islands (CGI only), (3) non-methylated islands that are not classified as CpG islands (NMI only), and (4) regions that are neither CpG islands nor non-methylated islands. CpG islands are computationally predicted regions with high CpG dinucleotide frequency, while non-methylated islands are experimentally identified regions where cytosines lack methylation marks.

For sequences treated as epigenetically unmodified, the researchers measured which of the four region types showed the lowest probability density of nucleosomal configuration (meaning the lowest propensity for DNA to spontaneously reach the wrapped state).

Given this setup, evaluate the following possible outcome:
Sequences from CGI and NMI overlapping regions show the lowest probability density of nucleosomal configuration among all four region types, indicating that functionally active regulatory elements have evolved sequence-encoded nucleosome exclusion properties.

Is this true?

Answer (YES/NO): YES